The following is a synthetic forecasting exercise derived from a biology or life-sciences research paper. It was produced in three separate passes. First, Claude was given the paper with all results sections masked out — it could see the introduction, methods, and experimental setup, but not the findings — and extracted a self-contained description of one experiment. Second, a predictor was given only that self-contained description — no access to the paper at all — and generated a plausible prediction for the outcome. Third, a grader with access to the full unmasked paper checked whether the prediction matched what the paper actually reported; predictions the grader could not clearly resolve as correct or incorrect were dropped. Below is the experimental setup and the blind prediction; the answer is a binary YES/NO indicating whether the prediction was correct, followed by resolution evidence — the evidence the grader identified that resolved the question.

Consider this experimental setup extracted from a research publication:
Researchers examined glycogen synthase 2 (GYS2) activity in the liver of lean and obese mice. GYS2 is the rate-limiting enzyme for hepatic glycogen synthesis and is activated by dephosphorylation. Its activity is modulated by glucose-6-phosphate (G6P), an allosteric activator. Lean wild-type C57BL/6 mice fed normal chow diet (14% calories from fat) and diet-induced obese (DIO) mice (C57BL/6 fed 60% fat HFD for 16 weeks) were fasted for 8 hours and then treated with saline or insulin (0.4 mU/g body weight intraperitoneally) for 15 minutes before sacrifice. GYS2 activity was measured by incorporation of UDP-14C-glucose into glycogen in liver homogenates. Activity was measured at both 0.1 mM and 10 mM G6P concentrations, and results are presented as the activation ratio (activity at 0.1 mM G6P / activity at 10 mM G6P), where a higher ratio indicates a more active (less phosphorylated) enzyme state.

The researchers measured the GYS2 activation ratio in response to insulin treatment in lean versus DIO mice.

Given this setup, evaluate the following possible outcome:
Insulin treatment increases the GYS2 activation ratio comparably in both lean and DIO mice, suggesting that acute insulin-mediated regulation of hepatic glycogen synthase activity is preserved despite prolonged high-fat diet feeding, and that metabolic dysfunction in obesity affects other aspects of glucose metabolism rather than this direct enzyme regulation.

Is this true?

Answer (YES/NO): NO